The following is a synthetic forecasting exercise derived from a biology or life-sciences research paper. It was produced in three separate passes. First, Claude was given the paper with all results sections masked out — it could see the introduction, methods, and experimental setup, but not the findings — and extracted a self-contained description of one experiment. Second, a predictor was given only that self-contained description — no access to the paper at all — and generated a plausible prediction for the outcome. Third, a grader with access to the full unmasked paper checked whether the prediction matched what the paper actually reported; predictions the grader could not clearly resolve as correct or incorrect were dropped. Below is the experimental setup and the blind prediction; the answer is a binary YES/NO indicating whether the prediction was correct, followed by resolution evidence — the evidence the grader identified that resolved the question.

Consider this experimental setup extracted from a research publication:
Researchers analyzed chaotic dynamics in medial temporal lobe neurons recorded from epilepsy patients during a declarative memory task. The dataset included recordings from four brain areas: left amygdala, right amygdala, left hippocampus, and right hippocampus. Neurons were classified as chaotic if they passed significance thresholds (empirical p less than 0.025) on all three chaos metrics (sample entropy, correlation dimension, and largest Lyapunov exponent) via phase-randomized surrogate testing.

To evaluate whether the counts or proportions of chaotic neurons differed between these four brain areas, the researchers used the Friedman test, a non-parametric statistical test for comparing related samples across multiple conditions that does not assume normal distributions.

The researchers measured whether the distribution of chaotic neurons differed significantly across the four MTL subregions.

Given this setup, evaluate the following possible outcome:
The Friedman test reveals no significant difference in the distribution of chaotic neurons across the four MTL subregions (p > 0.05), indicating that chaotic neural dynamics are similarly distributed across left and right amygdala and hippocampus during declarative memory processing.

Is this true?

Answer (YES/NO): YES